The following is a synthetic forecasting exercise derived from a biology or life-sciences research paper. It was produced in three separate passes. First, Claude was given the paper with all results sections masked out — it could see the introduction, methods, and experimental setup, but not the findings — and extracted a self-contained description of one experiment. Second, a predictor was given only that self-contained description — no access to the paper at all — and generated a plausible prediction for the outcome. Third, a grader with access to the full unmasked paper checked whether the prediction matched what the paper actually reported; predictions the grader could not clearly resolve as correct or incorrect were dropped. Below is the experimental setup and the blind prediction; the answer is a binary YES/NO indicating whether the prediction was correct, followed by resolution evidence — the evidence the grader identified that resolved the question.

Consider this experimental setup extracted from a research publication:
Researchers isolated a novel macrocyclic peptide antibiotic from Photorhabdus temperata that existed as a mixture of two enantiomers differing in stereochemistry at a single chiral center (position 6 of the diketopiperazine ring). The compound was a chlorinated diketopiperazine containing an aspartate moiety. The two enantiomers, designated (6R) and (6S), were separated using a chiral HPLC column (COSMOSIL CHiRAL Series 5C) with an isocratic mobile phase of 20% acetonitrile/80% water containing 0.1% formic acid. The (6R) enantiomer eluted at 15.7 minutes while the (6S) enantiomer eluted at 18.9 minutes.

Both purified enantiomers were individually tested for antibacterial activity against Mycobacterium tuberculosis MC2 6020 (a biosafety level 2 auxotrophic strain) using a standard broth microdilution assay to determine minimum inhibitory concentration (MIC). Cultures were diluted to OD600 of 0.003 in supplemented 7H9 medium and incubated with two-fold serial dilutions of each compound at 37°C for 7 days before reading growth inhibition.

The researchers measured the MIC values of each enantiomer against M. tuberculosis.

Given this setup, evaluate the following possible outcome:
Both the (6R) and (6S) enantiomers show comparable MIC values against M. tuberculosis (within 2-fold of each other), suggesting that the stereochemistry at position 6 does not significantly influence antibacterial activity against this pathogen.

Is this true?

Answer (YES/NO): NO